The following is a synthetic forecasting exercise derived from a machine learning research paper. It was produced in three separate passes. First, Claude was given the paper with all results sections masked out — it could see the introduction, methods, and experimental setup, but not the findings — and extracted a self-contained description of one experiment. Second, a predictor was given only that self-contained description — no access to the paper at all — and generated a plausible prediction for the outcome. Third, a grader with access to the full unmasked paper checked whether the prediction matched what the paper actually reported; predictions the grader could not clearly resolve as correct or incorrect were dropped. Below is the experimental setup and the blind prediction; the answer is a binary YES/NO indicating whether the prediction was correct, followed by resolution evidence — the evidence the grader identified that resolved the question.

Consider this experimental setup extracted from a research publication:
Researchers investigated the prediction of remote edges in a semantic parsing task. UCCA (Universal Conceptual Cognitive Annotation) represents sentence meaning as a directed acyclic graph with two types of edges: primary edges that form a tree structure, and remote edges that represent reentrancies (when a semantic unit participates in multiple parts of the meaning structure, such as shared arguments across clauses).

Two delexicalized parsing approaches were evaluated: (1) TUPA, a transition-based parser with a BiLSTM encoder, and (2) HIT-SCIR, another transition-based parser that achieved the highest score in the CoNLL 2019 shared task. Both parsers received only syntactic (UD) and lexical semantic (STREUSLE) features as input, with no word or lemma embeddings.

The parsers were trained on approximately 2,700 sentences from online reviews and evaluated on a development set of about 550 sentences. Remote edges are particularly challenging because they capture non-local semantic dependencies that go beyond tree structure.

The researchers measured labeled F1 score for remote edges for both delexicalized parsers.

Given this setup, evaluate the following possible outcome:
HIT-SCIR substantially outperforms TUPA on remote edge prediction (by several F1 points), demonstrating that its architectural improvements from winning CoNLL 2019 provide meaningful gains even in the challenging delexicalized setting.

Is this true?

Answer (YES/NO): NO